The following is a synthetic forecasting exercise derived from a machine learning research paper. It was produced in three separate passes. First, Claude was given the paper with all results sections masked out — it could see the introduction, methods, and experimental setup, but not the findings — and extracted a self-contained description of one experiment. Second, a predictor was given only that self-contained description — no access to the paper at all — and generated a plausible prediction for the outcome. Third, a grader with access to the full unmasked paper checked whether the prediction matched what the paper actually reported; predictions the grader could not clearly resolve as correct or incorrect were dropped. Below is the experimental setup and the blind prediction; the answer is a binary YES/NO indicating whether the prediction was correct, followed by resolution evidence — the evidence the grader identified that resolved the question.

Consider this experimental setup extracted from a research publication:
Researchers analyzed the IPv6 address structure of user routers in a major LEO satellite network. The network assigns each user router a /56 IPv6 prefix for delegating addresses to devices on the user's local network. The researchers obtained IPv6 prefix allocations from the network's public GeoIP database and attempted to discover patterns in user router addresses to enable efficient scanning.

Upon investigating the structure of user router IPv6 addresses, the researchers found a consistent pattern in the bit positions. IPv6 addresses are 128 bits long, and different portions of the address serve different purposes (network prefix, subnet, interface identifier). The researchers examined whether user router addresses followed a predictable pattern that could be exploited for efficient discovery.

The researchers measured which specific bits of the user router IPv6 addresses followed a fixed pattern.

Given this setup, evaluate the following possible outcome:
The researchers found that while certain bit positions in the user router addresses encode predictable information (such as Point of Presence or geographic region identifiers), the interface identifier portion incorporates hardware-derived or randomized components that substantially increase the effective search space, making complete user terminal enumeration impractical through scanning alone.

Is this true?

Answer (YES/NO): NO